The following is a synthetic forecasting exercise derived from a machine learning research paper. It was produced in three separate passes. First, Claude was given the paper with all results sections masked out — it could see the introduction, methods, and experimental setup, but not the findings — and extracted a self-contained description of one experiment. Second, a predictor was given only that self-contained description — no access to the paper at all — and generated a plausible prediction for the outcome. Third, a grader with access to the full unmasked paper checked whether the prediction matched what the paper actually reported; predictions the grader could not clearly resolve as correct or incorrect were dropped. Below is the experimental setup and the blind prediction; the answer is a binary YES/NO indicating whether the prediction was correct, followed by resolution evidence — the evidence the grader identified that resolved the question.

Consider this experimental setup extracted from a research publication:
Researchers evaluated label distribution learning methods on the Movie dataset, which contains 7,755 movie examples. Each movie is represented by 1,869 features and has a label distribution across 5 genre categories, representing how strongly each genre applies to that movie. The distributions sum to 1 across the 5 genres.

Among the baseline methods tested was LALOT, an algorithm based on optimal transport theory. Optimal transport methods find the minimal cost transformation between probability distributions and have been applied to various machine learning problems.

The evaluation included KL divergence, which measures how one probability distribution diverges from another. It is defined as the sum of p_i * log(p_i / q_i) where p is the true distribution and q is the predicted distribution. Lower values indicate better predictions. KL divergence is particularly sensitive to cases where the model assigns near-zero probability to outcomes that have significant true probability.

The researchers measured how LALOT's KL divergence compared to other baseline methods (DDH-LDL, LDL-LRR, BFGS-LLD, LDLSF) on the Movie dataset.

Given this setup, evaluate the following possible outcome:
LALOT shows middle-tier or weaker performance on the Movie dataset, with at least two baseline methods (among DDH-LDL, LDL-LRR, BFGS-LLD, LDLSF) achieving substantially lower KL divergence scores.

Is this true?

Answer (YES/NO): YES